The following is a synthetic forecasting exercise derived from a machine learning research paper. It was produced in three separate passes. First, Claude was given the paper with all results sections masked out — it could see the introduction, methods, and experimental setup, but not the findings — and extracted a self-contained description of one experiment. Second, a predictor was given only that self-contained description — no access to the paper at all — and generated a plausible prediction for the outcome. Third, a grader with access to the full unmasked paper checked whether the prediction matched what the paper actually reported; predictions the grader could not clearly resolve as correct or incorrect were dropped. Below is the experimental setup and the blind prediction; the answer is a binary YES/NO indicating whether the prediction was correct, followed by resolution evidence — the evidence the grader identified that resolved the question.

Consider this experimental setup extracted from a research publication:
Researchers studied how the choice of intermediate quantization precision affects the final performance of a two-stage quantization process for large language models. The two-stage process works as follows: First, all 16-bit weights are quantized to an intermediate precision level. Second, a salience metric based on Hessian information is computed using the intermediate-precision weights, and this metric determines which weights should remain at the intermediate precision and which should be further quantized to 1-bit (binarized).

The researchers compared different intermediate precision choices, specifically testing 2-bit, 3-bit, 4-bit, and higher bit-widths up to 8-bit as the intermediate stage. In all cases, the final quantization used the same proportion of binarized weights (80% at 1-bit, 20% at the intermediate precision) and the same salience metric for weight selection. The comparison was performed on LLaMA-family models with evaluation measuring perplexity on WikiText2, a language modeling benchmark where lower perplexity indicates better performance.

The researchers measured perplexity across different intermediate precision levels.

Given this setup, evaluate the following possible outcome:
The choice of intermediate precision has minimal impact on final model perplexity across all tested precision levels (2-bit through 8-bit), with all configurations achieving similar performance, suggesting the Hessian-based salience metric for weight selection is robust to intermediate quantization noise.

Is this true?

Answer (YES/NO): NO